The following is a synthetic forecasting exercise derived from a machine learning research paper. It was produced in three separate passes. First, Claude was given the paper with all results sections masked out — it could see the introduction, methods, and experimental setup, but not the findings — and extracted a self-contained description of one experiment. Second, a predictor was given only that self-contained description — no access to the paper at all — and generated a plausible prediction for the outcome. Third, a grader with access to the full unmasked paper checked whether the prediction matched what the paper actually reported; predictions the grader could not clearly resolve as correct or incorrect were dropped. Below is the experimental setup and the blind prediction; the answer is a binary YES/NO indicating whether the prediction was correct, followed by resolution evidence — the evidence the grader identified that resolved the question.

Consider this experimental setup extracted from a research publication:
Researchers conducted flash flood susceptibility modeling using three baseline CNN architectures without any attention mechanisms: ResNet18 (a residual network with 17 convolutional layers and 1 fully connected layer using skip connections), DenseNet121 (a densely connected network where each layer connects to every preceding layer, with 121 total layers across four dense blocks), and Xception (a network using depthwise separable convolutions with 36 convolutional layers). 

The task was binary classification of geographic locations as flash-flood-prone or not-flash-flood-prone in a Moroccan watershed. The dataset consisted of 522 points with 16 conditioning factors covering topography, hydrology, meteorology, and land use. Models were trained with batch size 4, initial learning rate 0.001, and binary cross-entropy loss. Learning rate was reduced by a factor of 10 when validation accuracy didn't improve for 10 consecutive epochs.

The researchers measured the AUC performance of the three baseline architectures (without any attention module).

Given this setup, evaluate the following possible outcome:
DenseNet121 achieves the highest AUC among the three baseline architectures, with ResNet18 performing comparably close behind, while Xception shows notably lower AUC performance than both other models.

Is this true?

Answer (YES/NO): NO